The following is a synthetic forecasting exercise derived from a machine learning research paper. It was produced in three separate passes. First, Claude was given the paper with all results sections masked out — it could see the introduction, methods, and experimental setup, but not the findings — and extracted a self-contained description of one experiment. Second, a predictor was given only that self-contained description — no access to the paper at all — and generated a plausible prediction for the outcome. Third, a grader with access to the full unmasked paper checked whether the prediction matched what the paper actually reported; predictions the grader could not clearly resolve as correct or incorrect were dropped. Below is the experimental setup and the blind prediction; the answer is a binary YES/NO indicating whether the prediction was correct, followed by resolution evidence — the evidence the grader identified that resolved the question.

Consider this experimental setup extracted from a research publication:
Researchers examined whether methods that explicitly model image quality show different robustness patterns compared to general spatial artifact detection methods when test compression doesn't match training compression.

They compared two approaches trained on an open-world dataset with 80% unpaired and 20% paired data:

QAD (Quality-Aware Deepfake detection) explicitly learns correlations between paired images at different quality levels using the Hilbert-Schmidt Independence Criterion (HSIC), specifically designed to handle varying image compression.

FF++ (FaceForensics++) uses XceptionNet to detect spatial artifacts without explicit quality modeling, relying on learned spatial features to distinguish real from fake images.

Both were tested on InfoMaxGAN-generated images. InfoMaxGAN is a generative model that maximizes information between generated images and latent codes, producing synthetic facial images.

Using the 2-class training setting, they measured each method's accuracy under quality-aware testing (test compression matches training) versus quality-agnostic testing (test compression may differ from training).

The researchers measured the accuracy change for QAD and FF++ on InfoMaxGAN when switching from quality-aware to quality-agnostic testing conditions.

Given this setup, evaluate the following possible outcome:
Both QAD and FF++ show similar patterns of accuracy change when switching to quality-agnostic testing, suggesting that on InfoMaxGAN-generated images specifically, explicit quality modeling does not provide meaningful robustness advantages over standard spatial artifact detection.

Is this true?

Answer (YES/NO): NO